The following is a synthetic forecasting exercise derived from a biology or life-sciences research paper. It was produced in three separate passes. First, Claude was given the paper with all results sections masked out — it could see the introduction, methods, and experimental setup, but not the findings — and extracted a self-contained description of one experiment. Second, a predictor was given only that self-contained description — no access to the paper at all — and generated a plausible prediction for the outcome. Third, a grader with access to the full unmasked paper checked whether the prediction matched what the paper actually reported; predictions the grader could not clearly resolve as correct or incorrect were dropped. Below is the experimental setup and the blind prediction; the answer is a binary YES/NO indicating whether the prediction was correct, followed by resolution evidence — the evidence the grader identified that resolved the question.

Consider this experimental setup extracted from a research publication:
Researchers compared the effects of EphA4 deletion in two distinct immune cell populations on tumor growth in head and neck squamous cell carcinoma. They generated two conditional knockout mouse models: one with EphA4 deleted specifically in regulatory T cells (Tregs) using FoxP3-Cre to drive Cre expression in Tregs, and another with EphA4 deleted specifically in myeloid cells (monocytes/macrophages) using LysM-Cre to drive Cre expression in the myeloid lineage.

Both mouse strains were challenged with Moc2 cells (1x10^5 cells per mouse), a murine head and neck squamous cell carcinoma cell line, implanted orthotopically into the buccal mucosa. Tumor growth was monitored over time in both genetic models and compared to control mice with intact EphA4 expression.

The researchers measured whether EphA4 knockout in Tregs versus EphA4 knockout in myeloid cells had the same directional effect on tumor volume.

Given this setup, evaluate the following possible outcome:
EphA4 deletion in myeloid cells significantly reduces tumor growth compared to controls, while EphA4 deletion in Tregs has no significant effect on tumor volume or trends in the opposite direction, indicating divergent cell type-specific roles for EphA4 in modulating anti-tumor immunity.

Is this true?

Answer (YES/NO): NO